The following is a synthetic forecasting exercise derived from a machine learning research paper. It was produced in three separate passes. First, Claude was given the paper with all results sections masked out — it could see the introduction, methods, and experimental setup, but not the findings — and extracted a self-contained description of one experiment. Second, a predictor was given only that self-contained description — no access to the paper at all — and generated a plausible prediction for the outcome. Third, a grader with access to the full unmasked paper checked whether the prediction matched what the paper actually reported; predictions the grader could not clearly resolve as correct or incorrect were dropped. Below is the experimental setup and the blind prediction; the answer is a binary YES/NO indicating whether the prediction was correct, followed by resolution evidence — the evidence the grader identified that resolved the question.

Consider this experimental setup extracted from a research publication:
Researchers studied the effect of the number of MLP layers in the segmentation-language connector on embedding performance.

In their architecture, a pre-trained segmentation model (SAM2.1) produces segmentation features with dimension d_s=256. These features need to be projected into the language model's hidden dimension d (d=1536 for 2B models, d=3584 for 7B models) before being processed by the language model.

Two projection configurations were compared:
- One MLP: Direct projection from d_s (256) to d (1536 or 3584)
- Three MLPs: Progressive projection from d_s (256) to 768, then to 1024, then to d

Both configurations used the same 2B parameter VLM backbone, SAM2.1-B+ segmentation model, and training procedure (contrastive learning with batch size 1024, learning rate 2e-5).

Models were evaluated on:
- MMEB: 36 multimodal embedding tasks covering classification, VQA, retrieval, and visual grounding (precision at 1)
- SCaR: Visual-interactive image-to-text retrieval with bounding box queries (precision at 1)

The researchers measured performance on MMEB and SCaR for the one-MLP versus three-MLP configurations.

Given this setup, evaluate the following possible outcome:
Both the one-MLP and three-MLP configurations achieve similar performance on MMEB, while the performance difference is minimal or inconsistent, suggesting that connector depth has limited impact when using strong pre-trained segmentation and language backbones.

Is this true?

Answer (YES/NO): YES